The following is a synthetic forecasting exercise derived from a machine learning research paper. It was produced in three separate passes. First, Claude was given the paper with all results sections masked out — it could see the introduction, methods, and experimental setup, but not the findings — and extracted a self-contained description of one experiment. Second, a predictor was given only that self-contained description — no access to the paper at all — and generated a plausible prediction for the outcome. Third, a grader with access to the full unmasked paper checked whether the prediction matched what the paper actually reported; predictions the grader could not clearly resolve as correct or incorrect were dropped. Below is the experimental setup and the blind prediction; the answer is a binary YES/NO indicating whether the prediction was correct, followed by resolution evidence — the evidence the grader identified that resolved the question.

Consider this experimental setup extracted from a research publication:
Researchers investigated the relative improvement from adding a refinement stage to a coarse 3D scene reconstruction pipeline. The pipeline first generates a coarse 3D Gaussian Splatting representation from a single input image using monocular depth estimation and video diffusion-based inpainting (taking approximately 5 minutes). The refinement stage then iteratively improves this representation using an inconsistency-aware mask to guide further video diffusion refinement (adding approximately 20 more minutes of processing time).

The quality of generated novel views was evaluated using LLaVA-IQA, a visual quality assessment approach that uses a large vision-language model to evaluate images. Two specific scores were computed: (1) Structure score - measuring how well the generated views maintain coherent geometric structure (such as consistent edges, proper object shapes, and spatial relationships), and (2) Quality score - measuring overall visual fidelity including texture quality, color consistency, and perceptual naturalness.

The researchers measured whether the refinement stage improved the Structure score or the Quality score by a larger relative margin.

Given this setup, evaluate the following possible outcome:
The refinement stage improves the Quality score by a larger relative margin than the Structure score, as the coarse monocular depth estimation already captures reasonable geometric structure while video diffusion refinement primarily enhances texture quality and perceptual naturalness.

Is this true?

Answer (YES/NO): NO